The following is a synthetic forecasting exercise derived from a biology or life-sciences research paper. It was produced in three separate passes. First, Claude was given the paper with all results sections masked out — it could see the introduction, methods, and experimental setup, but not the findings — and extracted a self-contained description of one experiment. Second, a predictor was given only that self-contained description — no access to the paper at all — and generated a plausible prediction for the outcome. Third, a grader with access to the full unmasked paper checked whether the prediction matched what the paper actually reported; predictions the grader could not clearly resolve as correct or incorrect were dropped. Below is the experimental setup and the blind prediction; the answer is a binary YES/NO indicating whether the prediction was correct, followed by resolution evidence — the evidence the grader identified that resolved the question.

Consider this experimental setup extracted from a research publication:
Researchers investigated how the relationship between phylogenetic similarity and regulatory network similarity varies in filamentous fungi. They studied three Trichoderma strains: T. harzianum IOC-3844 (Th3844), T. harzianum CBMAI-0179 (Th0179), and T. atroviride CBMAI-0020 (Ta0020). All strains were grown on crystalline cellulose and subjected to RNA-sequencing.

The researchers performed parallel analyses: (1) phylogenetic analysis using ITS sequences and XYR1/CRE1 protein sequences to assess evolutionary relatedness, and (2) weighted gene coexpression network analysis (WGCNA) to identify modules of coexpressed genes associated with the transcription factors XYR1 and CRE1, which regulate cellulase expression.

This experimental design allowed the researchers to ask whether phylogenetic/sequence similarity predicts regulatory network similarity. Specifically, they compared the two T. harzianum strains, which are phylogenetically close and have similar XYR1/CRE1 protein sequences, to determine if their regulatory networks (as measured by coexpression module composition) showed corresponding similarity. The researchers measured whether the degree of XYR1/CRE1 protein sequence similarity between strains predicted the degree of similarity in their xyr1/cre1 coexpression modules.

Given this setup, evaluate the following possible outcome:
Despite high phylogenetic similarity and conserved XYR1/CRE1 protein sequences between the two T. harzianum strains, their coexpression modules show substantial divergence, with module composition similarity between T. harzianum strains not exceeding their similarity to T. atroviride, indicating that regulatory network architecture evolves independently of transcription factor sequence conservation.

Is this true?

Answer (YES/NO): NO